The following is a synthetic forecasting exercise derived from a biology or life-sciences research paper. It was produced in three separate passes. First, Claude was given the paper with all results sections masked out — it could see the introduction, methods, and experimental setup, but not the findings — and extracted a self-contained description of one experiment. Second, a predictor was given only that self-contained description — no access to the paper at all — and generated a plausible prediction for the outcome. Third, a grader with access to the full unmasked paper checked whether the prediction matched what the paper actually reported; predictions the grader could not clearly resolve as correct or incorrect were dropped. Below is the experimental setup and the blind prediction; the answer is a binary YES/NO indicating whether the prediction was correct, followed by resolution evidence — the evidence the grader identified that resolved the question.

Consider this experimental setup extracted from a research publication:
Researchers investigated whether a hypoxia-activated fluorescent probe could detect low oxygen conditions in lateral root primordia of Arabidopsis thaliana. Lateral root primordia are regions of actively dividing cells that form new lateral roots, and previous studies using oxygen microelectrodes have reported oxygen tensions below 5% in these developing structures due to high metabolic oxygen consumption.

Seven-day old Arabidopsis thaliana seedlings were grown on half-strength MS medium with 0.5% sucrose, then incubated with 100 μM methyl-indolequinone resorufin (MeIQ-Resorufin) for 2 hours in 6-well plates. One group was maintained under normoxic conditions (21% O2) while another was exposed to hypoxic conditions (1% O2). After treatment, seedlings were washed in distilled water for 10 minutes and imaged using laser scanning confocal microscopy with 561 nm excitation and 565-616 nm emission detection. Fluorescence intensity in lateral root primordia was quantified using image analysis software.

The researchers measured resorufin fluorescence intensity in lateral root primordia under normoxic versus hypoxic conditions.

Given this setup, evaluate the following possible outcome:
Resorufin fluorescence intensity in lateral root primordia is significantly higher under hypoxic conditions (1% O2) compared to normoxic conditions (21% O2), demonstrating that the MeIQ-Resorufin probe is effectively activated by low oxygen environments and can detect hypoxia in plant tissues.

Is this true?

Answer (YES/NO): NO